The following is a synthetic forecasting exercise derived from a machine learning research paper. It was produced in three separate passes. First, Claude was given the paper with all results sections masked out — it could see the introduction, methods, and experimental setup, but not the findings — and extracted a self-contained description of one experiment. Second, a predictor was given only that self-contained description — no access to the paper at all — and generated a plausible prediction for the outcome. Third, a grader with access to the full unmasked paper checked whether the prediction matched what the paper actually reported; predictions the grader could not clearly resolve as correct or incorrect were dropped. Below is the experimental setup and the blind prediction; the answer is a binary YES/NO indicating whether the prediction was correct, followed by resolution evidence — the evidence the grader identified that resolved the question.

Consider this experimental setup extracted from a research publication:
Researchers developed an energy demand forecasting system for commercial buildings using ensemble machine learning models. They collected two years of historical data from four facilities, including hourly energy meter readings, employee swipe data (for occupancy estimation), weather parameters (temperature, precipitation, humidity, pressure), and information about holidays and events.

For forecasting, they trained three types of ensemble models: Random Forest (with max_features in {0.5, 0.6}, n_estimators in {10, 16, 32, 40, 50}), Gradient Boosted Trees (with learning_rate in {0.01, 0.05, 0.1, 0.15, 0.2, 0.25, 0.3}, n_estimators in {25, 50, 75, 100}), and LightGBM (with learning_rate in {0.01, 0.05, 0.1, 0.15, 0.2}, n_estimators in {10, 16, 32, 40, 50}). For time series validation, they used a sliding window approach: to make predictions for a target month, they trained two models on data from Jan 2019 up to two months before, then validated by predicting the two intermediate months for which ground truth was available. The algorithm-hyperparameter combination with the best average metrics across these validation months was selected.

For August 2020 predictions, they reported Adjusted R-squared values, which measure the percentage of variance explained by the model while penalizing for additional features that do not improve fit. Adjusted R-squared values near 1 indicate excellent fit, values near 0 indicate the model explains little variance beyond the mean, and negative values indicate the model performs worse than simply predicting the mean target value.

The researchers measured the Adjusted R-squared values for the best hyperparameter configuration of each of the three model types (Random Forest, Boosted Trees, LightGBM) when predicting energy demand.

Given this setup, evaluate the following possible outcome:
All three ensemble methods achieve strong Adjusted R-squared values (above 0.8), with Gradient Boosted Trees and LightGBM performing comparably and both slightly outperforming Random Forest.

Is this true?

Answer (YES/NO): NO